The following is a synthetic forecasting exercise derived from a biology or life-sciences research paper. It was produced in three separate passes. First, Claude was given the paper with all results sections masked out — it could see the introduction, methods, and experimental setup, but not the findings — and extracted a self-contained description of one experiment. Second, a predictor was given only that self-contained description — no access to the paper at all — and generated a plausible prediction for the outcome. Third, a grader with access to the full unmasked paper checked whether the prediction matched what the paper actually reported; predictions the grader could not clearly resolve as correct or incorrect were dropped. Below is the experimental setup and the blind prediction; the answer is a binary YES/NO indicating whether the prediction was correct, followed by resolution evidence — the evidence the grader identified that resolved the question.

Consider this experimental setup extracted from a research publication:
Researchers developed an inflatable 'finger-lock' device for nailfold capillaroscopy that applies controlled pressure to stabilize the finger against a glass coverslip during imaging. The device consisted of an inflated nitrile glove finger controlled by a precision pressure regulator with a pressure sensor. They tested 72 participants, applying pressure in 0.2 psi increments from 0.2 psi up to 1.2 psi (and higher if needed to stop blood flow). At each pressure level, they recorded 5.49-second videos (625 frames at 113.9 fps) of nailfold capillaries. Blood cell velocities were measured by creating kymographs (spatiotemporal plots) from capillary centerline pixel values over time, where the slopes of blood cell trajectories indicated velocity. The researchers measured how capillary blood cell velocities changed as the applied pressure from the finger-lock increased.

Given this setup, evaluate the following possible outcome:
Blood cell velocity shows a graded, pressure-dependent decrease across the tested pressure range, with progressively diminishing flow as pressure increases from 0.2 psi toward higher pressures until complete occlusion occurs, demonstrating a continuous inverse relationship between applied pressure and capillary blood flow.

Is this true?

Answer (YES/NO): YES